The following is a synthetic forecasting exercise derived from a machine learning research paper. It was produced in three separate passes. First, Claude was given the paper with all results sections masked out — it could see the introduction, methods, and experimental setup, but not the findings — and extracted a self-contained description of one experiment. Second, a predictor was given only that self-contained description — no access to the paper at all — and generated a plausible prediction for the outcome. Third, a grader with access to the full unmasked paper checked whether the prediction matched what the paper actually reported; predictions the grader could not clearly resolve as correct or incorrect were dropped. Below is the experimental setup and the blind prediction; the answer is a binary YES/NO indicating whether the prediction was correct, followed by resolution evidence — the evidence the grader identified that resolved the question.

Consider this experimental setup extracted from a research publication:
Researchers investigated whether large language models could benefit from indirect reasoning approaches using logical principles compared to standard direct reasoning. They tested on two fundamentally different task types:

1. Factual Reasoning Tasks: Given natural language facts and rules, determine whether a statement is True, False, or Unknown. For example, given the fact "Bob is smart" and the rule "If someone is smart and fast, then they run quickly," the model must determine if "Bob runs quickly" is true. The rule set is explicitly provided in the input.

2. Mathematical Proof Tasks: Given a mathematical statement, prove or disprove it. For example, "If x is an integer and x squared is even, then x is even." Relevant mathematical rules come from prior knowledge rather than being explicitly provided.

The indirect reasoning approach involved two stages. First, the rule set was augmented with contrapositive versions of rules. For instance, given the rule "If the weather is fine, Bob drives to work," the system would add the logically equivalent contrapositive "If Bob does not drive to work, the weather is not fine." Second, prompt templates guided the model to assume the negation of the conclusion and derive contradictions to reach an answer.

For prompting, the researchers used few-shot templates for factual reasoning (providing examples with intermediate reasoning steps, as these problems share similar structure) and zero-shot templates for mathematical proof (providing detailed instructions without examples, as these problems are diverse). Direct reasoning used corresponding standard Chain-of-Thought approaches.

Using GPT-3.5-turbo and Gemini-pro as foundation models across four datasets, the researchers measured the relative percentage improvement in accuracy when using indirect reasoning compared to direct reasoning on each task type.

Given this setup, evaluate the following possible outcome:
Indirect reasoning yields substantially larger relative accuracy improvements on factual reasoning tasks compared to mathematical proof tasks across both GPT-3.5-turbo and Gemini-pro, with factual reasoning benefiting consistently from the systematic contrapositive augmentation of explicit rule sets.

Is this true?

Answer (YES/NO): YES